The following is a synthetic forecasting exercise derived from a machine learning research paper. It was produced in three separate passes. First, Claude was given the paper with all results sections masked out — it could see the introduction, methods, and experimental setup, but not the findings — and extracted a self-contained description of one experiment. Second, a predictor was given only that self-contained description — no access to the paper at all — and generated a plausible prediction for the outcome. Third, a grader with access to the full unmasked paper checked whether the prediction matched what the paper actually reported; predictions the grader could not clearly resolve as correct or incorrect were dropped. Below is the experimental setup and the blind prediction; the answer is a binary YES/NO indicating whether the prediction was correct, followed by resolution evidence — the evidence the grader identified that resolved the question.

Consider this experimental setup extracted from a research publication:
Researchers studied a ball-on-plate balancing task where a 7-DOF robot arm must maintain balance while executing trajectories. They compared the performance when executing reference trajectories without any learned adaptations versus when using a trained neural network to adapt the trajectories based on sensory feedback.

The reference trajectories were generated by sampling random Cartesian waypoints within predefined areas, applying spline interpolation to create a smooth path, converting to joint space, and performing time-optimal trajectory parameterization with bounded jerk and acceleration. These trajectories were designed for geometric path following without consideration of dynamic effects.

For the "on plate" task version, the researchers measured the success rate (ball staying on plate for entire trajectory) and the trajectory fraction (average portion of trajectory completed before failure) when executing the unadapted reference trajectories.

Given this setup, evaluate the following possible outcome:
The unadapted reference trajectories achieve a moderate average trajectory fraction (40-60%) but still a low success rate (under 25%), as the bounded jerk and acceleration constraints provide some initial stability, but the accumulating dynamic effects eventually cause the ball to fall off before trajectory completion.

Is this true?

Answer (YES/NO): YES